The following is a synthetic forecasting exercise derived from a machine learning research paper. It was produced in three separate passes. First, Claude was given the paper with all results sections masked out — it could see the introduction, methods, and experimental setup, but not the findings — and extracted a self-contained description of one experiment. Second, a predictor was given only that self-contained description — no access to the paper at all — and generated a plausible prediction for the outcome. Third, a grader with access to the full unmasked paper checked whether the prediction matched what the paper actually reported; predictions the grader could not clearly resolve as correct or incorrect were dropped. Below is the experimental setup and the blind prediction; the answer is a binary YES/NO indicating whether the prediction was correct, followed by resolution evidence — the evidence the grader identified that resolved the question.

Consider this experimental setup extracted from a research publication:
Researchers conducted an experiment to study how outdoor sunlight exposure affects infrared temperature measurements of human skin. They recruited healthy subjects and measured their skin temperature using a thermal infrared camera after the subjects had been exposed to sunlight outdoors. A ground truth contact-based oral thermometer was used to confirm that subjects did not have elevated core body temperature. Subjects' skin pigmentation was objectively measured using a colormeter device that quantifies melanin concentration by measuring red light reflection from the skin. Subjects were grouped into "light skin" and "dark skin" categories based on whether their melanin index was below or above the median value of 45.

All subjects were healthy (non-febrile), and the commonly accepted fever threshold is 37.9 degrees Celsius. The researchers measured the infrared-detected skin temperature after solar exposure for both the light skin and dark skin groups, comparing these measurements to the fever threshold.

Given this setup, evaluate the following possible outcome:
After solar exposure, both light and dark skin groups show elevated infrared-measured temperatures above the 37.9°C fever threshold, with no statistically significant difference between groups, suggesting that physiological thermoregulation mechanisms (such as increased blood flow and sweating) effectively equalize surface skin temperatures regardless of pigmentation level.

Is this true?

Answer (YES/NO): NO